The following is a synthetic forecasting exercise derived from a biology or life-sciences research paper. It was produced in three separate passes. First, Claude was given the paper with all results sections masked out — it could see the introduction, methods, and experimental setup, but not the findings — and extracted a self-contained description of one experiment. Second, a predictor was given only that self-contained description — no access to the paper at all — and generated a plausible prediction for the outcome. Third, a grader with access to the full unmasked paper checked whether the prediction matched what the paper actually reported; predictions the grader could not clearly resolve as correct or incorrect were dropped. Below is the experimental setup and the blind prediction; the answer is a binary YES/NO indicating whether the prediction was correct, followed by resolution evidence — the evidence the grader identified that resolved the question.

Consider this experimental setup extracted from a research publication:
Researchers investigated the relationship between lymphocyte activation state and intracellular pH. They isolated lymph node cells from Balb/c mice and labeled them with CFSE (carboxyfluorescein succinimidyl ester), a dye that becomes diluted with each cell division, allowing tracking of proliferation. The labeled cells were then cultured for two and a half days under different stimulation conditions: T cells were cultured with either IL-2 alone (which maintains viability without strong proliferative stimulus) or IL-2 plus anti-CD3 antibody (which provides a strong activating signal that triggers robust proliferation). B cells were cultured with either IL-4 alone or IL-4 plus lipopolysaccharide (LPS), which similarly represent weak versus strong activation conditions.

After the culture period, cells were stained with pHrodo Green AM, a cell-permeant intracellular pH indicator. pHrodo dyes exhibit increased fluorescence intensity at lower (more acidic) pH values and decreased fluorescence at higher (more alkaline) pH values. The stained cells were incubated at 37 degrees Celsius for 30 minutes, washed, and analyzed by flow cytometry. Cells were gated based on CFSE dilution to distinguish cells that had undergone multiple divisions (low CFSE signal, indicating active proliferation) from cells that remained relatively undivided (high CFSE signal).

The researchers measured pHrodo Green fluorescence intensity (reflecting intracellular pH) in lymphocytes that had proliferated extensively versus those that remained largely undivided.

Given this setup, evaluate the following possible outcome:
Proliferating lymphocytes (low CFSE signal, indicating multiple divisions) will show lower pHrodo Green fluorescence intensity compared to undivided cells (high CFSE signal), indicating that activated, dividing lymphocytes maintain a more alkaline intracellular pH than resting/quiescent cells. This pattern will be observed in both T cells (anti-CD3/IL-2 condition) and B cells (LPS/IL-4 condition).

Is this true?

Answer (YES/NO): YES